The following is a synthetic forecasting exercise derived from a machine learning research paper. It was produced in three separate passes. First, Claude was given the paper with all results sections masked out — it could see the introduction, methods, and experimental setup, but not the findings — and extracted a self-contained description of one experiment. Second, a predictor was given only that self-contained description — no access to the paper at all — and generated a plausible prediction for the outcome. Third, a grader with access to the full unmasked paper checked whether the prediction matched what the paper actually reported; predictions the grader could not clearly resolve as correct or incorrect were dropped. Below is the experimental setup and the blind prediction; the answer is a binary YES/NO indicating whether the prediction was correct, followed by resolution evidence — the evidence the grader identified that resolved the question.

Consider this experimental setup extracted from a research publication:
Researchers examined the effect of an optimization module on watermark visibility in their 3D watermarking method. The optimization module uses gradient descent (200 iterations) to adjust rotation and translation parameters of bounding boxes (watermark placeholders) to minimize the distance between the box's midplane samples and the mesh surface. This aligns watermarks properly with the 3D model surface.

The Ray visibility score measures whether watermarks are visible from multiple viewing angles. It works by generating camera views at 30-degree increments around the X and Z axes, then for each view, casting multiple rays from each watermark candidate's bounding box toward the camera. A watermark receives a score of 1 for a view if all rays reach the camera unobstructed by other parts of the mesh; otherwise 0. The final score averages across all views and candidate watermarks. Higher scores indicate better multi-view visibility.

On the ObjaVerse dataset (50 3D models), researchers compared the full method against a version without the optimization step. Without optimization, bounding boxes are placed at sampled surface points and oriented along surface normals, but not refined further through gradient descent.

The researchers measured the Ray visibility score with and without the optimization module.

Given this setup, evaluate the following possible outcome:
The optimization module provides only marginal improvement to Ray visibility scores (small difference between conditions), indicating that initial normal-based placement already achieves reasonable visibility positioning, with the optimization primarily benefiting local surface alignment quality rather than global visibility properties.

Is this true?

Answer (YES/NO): NO